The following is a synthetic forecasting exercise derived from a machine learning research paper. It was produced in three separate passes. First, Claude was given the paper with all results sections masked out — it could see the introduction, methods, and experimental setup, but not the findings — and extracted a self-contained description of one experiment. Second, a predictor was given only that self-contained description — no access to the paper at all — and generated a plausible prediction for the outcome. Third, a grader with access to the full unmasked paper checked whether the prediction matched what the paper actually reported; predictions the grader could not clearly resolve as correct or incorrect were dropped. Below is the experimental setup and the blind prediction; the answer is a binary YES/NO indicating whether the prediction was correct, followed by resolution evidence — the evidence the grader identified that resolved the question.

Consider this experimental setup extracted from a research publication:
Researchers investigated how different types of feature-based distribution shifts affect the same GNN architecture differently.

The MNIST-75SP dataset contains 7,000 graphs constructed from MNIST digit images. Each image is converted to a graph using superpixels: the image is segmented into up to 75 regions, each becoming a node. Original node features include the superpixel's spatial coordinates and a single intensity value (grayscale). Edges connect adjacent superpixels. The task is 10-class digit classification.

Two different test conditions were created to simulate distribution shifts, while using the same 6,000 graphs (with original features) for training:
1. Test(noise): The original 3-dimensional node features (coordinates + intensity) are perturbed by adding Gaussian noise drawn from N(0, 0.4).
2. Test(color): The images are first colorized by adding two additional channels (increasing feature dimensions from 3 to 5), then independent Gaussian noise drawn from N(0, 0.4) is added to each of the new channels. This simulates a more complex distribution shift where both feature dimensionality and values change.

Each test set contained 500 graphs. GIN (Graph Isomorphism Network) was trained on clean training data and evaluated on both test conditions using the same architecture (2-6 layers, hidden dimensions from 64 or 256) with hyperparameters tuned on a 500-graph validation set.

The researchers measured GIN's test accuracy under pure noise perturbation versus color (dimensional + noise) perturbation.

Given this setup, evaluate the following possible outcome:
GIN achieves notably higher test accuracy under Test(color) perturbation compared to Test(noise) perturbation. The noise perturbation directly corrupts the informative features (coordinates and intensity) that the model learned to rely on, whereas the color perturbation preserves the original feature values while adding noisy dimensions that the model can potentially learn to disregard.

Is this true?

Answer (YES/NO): YES